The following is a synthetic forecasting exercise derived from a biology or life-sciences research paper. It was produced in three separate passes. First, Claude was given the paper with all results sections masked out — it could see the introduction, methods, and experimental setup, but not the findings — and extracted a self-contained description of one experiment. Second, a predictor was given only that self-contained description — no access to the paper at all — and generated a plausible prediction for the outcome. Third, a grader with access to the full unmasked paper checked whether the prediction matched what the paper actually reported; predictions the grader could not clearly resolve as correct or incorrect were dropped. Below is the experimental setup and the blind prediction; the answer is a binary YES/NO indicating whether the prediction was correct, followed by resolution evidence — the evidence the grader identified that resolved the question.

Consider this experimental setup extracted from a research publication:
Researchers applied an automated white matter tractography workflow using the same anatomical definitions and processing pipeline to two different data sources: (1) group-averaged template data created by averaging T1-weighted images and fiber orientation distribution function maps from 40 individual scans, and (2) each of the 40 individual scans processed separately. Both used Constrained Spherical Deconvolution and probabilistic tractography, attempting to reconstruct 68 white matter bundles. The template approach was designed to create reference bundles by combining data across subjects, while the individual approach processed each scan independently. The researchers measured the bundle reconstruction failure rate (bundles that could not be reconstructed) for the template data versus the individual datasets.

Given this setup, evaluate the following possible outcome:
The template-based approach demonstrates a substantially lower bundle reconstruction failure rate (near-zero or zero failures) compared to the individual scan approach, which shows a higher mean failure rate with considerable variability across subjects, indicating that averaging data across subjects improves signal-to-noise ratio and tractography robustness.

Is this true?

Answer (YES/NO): YES